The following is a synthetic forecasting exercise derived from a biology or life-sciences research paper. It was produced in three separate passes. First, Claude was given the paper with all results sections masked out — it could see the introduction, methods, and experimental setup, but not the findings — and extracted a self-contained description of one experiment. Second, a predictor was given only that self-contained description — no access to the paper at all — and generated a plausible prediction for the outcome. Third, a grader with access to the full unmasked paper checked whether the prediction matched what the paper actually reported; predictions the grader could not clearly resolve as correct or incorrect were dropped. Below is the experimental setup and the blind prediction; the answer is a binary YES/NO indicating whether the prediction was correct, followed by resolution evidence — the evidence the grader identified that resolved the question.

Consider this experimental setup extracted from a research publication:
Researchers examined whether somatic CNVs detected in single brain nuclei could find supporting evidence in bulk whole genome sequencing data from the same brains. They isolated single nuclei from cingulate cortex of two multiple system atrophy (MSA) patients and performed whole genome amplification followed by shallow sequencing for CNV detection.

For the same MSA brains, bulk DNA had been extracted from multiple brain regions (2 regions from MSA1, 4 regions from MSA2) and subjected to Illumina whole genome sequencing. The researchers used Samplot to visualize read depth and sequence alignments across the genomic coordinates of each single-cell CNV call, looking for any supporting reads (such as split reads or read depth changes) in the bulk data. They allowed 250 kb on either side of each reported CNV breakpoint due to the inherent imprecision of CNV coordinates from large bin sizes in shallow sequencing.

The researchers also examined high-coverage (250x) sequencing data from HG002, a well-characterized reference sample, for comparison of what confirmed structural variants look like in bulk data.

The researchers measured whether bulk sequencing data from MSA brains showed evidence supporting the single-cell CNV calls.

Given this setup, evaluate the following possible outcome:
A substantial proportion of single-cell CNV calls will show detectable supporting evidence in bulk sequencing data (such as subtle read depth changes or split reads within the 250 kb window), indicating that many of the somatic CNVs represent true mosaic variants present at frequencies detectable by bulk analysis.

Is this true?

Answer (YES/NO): NO